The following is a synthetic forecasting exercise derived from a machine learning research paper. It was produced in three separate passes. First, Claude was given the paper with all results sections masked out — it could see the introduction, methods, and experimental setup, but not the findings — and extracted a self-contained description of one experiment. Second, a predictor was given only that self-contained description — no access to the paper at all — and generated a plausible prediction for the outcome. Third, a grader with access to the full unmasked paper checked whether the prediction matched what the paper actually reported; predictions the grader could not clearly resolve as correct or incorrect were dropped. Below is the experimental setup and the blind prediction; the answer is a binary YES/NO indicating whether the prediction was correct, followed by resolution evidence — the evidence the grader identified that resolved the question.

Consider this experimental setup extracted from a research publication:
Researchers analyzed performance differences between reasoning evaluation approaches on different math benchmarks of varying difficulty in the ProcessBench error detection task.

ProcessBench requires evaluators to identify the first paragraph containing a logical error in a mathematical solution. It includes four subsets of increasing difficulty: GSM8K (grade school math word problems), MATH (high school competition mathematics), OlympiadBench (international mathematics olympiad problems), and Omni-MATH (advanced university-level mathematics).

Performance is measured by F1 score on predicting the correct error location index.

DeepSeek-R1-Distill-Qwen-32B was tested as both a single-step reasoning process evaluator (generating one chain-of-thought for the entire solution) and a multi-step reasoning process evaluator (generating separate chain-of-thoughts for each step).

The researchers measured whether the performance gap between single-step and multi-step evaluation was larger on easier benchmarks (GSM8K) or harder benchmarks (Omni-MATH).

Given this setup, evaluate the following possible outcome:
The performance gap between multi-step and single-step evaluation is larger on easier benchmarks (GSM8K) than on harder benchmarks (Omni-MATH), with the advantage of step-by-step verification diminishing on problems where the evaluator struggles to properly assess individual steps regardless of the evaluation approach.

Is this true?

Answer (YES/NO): NO